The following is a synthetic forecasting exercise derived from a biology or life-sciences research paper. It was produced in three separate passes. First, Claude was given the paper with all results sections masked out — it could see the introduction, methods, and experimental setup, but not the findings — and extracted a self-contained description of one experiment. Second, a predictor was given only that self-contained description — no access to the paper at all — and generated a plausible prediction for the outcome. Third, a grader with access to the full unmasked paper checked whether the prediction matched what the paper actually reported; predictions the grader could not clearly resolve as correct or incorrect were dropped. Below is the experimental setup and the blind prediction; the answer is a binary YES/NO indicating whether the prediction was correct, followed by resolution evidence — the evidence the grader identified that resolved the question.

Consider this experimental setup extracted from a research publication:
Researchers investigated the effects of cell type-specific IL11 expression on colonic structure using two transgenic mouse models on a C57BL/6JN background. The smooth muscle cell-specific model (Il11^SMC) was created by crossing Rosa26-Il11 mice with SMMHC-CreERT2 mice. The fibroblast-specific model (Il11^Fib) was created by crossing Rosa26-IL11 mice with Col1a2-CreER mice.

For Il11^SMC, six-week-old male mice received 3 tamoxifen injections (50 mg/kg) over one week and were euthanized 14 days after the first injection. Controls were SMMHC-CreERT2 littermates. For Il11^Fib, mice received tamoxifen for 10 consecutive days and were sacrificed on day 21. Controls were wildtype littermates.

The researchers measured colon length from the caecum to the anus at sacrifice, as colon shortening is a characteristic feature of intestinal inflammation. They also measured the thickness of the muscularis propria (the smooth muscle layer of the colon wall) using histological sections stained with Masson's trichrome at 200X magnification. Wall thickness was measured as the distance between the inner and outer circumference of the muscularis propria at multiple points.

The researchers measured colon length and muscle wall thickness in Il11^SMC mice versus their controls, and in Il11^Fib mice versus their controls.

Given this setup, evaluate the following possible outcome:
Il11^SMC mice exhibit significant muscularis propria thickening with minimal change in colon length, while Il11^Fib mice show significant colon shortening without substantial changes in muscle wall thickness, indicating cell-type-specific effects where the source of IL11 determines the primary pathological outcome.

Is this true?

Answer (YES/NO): NO